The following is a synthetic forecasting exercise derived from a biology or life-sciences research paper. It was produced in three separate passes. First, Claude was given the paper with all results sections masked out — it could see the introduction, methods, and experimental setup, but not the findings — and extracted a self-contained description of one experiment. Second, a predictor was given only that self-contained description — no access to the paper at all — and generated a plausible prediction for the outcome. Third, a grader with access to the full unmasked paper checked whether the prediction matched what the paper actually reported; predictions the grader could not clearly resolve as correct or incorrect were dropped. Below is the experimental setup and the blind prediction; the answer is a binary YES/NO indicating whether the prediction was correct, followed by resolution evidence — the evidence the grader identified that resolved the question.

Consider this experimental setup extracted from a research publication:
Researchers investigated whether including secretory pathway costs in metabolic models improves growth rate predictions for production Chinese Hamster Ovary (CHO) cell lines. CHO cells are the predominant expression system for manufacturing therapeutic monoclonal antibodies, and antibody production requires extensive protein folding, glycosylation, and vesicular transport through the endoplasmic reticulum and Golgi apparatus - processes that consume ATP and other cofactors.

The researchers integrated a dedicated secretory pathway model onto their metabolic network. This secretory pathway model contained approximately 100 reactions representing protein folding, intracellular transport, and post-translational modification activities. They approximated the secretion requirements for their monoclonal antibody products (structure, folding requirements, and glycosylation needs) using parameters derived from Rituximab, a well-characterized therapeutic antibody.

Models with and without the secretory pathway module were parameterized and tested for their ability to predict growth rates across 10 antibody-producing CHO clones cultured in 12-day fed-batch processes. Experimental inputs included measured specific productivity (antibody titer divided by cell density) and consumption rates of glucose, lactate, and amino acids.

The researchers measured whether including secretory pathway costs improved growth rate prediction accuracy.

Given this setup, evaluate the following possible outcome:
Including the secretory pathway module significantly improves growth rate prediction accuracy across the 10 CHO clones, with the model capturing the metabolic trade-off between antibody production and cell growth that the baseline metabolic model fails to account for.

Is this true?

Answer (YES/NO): NO